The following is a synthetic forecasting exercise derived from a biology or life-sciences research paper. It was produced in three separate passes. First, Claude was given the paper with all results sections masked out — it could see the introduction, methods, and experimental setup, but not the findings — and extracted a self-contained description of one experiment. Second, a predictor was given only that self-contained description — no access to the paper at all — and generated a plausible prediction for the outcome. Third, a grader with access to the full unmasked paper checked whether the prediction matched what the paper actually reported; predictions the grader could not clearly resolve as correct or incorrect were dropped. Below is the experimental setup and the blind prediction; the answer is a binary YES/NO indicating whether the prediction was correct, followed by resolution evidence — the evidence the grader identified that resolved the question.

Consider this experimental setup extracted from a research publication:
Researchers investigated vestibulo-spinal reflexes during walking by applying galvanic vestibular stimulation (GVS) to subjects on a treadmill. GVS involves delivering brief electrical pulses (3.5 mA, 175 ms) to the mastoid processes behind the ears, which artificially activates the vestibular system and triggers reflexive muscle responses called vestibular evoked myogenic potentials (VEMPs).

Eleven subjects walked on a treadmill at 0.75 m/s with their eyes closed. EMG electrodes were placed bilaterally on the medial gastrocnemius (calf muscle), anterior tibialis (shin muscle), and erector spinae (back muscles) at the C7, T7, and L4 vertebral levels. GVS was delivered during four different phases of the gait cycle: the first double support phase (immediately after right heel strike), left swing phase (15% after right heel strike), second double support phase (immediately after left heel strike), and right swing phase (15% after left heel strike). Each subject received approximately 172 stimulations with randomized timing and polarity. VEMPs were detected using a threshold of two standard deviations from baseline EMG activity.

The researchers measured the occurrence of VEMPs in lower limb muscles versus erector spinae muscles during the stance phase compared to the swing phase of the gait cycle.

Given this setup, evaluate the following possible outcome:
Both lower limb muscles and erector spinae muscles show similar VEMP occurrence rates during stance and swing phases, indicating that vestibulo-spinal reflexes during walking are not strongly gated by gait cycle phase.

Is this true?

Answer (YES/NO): NO